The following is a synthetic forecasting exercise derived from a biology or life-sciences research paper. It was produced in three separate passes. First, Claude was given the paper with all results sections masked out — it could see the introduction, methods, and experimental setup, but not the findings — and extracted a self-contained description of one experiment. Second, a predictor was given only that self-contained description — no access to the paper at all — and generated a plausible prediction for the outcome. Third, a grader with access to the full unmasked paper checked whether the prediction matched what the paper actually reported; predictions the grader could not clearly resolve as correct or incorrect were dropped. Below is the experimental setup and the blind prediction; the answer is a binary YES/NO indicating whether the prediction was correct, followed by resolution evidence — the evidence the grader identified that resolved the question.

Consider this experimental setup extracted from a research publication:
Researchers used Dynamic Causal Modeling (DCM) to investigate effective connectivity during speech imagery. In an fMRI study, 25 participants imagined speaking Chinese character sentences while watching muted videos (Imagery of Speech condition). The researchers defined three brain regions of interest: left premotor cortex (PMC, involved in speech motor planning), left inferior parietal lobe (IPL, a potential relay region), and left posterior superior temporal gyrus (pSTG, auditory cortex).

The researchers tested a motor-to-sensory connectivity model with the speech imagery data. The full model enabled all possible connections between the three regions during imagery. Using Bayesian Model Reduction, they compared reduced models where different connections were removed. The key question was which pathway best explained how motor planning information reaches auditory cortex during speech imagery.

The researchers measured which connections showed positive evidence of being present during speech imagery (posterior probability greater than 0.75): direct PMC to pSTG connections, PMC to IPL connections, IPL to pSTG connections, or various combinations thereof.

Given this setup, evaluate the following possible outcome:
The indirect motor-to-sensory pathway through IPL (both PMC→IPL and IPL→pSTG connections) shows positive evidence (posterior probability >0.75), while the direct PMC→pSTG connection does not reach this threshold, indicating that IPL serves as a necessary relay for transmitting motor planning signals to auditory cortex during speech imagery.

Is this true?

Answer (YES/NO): NO